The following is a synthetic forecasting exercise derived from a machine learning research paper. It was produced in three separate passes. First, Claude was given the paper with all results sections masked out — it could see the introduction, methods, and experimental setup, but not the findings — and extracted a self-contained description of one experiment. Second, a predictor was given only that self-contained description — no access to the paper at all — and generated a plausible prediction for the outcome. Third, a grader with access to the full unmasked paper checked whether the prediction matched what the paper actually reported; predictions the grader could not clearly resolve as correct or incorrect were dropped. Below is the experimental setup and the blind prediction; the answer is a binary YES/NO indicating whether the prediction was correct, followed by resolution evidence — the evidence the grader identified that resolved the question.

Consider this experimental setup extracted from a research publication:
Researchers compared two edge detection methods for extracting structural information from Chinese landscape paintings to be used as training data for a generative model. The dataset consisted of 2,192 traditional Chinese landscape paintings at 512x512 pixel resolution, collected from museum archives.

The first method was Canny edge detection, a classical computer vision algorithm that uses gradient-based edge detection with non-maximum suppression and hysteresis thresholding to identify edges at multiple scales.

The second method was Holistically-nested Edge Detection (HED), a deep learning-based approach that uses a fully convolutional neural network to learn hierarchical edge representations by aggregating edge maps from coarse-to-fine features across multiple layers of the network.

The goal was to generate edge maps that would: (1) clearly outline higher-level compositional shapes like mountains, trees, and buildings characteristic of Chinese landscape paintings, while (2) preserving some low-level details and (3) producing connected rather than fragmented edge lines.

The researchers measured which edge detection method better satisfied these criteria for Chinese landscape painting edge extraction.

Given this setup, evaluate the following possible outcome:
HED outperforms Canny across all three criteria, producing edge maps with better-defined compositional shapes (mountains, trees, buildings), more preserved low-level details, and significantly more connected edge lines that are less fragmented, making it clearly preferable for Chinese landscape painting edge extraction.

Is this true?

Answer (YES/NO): YES